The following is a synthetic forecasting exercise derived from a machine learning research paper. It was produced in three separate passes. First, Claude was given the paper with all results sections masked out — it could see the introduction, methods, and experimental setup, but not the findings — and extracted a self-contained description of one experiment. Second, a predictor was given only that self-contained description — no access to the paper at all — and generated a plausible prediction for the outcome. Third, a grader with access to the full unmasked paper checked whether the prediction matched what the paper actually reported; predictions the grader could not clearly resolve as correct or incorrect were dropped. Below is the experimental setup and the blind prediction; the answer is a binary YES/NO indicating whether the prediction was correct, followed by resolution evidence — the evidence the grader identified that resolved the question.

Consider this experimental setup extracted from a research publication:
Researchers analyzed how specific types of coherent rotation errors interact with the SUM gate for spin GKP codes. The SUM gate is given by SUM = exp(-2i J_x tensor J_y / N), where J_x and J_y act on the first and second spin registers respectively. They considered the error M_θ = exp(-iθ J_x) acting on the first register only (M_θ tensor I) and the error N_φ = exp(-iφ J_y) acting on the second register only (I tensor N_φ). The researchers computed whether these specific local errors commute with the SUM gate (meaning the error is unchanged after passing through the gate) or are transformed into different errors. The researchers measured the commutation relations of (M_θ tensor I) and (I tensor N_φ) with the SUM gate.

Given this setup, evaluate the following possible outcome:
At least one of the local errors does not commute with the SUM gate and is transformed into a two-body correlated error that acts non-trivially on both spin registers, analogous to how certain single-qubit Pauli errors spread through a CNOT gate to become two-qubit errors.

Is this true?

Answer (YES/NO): NO